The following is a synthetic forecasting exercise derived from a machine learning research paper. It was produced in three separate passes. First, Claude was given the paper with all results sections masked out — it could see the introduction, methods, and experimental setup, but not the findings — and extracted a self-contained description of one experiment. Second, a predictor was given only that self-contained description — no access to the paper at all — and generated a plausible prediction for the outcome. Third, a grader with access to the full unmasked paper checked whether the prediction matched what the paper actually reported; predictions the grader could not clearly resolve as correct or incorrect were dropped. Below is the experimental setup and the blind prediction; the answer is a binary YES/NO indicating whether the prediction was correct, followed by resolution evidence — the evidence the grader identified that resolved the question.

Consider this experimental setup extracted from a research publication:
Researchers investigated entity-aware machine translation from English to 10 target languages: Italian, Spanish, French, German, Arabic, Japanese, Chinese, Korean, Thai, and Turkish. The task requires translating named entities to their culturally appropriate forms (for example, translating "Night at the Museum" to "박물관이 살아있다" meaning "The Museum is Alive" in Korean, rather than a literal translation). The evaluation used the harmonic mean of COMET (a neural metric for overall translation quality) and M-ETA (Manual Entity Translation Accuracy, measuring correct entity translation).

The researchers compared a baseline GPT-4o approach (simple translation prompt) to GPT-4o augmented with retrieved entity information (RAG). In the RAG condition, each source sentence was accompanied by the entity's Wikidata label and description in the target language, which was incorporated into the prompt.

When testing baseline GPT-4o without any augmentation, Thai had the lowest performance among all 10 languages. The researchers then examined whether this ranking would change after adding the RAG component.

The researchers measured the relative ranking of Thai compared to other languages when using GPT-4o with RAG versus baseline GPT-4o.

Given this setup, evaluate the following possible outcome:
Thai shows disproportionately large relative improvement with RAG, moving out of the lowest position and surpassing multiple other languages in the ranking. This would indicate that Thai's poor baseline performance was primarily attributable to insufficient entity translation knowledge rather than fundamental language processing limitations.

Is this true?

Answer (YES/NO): YES